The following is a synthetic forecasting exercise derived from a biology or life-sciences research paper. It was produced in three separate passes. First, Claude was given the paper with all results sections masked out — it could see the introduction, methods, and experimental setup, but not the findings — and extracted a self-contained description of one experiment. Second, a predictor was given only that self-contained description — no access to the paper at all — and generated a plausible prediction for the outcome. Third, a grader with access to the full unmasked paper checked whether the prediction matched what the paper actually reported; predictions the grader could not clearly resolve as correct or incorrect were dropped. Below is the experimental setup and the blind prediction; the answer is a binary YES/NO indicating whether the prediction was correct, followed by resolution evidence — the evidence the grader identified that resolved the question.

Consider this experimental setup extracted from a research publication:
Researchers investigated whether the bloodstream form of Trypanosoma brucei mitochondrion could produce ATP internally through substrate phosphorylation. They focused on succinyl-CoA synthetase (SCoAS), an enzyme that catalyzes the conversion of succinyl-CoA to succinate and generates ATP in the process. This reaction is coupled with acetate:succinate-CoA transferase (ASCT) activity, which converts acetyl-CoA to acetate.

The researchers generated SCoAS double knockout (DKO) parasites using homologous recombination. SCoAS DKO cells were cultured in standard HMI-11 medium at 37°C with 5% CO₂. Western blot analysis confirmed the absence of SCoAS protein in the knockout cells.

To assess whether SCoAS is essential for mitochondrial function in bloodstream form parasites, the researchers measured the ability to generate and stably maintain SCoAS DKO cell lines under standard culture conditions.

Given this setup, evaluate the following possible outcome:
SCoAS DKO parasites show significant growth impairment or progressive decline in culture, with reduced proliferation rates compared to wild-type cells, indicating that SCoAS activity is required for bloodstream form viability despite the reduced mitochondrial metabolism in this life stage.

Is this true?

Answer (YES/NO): NO